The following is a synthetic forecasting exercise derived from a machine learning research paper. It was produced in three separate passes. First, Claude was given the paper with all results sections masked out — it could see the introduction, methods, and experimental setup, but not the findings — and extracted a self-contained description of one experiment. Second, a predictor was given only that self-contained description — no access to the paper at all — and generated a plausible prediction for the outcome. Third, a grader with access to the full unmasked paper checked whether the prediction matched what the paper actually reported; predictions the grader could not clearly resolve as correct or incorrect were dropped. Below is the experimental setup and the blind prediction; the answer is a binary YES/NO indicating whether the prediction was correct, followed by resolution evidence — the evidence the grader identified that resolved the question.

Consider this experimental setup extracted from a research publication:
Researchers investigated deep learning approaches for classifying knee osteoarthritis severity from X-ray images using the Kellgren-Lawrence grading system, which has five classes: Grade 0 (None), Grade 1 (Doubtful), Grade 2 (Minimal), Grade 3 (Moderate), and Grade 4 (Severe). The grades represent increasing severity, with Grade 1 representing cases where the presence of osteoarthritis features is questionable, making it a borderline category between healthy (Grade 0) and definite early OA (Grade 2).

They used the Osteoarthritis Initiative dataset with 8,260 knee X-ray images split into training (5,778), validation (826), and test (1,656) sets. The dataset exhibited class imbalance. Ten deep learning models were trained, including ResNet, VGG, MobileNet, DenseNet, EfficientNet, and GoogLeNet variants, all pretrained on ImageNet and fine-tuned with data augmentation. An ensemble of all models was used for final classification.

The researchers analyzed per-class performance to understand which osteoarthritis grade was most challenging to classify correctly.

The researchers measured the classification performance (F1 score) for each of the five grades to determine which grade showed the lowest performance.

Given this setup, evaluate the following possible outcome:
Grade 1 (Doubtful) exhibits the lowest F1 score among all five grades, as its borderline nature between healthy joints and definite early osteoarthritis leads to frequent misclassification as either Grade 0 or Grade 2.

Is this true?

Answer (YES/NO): YES